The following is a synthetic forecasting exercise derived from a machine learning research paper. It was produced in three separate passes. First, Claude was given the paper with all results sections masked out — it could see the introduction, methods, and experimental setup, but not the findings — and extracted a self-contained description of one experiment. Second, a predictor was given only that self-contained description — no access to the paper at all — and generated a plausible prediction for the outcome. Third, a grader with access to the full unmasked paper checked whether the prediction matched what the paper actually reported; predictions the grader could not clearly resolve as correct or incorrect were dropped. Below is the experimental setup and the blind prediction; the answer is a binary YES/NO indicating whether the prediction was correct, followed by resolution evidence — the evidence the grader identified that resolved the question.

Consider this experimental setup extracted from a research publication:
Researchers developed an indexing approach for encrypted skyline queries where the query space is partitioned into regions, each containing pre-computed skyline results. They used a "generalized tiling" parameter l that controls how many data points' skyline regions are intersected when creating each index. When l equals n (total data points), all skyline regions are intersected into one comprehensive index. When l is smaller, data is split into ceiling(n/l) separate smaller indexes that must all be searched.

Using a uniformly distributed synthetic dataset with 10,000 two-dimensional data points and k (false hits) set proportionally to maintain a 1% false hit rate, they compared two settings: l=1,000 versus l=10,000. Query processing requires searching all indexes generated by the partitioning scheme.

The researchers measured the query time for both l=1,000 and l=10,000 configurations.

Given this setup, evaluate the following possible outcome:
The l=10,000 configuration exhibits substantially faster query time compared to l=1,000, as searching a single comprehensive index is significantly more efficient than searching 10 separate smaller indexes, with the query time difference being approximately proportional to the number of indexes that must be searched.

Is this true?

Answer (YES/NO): YES